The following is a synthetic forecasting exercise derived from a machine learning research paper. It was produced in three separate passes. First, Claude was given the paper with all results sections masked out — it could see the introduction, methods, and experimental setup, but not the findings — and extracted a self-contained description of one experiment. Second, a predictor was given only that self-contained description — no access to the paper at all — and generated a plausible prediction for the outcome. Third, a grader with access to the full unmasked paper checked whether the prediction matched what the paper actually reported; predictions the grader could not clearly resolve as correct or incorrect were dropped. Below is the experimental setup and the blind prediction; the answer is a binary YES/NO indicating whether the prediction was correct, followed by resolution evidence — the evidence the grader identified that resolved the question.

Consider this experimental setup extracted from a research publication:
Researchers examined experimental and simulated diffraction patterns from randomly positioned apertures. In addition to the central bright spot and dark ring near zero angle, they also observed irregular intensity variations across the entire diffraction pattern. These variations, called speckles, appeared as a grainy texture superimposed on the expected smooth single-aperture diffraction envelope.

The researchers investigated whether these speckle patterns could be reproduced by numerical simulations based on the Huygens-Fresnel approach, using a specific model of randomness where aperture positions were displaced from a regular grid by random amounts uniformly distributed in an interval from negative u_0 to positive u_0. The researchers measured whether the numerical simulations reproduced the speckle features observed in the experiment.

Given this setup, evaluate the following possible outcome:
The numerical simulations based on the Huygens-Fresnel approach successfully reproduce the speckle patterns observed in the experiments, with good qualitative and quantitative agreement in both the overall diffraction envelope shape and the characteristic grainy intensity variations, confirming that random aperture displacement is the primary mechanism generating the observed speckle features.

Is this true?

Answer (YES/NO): NO